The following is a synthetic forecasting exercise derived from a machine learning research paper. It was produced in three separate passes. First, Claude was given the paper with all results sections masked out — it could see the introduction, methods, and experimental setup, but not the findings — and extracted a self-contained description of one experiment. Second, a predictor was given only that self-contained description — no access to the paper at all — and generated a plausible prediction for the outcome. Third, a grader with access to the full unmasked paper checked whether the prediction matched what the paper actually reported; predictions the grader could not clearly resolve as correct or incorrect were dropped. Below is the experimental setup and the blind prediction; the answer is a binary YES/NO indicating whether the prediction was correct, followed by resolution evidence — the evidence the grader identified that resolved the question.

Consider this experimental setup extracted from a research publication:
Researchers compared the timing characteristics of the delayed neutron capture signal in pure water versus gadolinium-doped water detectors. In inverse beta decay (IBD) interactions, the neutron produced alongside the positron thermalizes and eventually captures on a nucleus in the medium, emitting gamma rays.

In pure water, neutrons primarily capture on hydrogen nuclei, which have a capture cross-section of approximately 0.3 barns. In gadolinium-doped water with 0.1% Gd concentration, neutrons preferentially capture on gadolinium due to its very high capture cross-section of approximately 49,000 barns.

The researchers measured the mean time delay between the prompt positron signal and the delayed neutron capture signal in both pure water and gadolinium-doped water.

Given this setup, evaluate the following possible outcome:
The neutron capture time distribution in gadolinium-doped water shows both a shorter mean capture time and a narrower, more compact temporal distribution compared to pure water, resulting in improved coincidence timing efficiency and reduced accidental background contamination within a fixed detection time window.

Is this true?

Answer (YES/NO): NO